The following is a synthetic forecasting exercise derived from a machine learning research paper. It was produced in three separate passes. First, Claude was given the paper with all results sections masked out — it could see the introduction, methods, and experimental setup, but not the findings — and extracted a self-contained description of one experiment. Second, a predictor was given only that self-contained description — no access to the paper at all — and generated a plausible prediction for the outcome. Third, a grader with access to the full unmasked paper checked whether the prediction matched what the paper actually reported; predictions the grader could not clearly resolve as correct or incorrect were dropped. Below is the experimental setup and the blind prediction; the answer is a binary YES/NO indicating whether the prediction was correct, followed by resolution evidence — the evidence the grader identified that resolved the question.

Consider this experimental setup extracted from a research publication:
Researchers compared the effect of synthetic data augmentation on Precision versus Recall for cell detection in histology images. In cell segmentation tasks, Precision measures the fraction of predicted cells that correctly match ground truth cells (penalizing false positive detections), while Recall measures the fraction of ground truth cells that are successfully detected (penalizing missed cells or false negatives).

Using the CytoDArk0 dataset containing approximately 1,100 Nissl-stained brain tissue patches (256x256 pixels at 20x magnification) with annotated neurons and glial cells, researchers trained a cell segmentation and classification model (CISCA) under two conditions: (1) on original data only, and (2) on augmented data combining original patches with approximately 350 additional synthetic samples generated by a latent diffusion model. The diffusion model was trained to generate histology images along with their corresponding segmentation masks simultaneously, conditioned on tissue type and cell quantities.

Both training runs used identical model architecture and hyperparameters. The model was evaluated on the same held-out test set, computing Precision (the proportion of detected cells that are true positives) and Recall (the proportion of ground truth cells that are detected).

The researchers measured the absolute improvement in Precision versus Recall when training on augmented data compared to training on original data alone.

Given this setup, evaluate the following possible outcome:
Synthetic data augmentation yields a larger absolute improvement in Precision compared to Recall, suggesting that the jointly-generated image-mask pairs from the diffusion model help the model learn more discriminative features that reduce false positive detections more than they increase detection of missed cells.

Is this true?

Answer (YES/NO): NO